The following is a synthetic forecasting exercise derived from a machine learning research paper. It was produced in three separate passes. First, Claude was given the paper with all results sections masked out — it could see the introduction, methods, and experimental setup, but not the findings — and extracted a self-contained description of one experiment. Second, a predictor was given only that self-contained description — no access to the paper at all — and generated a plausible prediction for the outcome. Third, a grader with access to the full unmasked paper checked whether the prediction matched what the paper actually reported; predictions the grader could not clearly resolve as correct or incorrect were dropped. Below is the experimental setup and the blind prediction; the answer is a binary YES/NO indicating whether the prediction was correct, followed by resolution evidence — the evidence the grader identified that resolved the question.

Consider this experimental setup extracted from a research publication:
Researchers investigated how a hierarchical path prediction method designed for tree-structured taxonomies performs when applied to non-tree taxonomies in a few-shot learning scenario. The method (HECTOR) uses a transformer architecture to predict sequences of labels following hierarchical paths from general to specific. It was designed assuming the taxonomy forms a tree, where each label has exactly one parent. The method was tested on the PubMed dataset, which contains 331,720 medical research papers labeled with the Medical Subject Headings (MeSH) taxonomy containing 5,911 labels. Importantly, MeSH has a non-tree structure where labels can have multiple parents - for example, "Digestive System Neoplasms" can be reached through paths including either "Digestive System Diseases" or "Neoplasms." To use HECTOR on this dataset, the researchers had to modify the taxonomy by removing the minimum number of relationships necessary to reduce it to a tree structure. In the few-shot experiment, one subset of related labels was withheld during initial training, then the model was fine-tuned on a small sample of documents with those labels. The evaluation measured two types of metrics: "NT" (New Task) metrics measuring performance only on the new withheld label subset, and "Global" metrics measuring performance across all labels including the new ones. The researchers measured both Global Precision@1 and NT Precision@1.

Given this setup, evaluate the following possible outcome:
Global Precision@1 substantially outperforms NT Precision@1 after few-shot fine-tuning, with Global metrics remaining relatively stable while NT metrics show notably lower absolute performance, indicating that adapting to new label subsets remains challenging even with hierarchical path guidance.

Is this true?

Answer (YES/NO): NO